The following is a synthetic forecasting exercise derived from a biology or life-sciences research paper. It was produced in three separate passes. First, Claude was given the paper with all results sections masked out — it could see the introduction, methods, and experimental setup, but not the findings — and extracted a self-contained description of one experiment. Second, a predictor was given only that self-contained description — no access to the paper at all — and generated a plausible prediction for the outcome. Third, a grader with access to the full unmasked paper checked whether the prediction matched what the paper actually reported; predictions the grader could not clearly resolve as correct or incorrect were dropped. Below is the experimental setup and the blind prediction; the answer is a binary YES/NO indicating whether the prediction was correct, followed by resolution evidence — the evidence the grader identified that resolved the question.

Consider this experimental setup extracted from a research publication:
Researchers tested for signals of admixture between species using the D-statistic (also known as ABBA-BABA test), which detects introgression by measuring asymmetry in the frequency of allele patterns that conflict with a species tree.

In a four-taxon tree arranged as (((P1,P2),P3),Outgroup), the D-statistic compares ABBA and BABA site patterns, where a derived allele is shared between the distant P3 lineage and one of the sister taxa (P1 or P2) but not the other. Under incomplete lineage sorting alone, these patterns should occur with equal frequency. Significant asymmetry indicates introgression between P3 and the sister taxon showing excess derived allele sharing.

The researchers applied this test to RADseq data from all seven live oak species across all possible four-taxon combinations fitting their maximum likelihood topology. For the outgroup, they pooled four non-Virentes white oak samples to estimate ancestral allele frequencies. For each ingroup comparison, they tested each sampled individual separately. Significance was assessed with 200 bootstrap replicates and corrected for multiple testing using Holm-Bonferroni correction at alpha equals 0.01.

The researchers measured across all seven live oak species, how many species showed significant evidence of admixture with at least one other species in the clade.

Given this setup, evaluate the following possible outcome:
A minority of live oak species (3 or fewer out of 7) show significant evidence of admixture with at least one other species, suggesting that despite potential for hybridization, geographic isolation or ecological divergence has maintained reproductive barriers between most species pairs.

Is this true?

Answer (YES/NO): NO